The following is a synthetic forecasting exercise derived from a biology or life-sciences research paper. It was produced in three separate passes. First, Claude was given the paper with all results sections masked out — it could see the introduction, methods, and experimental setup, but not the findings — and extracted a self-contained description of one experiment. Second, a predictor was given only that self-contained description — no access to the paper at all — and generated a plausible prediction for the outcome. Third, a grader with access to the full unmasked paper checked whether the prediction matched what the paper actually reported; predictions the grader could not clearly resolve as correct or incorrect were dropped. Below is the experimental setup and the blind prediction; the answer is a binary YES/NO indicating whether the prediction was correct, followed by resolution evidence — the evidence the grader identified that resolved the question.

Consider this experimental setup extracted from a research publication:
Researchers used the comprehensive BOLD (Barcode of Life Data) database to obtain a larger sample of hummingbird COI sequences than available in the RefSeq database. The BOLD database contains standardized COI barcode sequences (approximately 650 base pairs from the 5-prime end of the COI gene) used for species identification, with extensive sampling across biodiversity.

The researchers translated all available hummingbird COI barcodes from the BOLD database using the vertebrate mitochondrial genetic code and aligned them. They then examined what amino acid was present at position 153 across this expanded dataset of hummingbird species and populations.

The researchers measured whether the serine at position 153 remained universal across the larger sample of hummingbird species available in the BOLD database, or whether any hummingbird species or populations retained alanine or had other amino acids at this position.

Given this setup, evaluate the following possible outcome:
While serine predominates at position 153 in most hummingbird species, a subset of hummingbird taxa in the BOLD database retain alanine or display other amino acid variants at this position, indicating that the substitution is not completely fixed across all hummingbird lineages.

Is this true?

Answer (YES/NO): NO